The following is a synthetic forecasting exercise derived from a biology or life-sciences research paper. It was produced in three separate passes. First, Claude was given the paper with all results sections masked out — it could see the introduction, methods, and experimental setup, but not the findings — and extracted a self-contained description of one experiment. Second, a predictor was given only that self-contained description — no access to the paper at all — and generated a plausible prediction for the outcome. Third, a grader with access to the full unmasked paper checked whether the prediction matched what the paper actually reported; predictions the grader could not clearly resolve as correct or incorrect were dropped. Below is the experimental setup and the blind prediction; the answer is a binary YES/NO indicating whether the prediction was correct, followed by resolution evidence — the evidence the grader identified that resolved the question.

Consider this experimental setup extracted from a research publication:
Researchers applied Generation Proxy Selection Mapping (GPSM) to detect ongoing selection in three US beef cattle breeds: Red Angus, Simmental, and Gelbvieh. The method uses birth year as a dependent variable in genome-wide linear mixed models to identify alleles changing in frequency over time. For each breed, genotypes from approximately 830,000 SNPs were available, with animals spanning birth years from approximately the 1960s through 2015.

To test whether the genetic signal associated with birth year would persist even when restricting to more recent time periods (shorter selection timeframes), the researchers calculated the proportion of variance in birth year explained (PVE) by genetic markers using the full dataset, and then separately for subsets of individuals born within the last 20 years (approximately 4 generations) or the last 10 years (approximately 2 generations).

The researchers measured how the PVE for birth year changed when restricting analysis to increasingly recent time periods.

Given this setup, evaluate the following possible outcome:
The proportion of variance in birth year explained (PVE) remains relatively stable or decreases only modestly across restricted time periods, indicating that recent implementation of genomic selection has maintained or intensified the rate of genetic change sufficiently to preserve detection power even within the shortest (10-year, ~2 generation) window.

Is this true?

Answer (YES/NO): YES